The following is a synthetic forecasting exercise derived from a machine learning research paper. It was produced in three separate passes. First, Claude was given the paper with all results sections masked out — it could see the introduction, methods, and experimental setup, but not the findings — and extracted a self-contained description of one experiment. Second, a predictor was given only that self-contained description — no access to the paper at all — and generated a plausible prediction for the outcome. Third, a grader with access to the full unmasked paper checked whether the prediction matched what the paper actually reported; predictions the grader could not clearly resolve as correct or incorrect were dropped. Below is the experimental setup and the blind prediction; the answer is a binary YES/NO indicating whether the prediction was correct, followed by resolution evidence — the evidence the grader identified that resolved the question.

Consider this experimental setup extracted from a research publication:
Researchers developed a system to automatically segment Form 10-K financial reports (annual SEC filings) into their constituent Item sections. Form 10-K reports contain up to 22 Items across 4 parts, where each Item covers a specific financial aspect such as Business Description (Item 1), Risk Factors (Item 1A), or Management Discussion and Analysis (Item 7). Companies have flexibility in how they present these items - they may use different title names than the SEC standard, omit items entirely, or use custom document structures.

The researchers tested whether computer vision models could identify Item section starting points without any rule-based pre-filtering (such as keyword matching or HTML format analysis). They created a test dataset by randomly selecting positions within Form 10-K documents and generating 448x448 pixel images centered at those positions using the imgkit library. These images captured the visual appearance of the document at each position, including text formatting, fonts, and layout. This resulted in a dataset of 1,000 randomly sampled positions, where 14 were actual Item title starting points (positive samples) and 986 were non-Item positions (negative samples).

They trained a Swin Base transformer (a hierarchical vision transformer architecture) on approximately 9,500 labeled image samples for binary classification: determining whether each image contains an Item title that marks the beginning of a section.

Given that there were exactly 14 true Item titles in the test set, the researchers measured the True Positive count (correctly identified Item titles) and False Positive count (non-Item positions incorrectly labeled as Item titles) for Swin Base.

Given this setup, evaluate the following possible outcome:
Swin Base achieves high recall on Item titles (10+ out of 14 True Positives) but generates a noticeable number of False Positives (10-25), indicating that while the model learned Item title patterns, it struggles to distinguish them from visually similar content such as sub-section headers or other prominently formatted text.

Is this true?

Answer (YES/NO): NO